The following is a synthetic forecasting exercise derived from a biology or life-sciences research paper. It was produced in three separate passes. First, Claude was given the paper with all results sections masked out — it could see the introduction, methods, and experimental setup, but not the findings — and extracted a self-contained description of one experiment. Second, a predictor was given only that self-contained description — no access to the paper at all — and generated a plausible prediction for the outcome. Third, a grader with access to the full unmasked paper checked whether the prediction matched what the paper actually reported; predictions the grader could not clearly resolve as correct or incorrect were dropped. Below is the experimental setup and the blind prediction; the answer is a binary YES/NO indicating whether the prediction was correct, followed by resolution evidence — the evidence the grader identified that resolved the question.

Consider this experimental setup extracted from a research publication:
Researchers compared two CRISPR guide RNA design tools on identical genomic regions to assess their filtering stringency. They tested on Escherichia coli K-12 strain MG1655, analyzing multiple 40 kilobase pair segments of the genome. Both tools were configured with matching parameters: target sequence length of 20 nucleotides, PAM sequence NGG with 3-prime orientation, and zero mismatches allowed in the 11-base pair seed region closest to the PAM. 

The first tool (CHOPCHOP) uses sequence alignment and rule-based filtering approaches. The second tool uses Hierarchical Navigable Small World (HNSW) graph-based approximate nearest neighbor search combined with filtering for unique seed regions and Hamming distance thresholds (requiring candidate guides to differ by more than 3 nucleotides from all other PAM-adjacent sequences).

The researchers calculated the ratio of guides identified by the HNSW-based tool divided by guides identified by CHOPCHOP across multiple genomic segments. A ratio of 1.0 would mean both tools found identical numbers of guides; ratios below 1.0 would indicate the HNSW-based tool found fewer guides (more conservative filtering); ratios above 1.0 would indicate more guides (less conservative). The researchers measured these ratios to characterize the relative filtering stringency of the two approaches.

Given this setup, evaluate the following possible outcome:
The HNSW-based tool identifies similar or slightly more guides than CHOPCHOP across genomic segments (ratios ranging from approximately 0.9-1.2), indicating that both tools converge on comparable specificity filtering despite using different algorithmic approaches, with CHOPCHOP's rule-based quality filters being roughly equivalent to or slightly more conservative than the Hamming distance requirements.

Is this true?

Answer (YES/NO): NO